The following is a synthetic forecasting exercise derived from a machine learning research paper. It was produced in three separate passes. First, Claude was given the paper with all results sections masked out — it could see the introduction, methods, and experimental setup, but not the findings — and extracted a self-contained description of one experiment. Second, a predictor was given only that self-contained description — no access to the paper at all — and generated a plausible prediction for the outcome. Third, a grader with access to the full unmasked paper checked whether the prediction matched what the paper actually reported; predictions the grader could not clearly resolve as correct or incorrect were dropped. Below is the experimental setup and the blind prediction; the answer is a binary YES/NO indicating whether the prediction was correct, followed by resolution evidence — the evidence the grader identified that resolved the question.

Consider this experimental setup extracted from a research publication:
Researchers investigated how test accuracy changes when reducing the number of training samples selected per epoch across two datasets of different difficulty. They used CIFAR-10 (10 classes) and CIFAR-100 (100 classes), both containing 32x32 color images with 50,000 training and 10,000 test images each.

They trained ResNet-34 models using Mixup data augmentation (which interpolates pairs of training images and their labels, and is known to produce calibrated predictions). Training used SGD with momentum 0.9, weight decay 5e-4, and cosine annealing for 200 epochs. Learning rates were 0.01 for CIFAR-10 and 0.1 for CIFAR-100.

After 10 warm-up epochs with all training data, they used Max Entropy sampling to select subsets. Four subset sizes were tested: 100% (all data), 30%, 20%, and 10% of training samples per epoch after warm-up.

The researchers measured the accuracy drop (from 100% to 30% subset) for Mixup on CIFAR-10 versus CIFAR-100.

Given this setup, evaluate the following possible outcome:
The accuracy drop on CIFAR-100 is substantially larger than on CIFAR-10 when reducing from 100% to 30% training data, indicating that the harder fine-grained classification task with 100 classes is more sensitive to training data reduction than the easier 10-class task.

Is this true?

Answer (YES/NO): YES